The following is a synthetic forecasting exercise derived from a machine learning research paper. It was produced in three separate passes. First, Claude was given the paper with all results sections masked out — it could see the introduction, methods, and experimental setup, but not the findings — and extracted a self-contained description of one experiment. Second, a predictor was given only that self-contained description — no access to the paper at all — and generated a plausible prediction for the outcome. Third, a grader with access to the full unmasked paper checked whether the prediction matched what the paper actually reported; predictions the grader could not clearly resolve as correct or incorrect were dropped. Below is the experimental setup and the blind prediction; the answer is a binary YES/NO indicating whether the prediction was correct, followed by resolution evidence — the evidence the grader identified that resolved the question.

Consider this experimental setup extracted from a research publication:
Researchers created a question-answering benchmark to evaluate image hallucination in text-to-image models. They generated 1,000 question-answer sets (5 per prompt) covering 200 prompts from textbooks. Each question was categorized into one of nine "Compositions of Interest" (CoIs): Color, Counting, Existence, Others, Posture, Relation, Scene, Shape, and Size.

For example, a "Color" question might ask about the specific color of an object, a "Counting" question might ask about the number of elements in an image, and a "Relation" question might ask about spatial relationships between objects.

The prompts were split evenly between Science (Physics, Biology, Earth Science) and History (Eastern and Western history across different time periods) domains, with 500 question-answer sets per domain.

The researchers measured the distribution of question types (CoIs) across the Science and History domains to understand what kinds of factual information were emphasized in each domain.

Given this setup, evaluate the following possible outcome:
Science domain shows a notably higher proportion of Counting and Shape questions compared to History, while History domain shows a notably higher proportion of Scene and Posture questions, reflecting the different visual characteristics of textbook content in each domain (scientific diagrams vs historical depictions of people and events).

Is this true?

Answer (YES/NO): NO